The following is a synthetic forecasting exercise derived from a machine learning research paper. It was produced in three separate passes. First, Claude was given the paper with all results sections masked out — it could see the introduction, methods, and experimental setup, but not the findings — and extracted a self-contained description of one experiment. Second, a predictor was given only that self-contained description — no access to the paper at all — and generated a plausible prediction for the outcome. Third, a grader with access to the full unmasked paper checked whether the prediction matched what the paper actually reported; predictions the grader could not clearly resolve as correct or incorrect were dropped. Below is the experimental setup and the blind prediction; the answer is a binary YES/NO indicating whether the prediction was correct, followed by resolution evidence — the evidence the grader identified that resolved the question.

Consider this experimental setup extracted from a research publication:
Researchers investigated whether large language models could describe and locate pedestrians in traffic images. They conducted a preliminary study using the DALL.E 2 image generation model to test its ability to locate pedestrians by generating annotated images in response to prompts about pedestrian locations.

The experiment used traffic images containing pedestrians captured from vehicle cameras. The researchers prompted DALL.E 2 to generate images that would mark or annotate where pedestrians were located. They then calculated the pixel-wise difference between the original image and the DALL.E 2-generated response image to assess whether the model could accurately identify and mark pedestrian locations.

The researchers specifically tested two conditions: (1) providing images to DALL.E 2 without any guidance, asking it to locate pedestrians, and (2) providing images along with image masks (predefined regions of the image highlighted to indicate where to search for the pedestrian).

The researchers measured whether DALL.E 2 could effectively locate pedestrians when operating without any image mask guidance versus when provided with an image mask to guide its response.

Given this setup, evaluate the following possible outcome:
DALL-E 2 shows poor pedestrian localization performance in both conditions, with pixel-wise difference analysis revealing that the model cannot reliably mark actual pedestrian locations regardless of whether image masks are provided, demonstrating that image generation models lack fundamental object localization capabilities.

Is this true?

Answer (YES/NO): NO